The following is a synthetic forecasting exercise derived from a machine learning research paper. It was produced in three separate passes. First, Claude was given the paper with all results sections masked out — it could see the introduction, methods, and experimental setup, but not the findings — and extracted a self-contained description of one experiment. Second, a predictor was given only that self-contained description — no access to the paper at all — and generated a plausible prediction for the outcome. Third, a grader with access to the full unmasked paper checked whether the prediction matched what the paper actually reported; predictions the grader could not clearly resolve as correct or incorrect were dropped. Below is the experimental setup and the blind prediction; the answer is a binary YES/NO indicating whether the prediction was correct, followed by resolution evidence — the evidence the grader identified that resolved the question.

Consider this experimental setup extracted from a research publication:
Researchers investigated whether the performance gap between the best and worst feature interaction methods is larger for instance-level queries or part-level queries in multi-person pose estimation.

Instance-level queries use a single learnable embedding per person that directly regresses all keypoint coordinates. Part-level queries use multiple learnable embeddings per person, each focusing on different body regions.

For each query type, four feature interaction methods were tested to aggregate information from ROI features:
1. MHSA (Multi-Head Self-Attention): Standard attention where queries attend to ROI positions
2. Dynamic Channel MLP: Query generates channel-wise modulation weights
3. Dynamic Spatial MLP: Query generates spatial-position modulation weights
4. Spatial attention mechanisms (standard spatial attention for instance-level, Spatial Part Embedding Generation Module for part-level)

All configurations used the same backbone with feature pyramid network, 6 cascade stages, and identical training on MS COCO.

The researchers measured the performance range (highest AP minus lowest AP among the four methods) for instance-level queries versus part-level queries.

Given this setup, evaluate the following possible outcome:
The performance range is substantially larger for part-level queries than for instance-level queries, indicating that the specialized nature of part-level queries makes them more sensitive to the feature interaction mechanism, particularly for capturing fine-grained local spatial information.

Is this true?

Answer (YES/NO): YES